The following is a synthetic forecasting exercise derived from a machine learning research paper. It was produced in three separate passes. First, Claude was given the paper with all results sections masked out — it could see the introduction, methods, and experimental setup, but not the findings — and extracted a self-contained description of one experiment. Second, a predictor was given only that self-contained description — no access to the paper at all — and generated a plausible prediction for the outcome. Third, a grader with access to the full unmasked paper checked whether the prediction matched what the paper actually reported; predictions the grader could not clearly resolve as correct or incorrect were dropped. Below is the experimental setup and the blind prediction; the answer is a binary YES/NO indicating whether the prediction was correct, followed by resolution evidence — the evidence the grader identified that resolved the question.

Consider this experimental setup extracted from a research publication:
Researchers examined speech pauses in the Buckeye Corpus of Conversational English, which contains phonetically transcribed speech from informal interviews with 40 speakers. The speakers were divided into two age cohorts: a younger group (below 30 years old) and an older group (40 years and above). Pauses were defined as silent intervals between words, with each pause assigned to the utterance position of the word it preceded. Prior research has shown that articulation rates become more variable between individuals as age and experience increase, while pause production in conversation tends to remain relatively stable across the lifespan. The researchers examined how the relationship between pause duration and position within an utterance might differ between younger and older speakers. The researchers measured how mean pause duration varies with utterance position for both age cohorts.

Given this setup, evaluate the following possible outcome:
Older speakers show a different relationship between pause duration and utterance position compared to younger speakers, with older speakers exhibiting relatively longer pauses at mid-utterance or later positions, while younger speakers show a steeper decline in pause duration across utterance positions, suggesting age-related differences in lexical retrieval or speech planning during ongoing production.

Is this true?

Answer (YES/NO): NO